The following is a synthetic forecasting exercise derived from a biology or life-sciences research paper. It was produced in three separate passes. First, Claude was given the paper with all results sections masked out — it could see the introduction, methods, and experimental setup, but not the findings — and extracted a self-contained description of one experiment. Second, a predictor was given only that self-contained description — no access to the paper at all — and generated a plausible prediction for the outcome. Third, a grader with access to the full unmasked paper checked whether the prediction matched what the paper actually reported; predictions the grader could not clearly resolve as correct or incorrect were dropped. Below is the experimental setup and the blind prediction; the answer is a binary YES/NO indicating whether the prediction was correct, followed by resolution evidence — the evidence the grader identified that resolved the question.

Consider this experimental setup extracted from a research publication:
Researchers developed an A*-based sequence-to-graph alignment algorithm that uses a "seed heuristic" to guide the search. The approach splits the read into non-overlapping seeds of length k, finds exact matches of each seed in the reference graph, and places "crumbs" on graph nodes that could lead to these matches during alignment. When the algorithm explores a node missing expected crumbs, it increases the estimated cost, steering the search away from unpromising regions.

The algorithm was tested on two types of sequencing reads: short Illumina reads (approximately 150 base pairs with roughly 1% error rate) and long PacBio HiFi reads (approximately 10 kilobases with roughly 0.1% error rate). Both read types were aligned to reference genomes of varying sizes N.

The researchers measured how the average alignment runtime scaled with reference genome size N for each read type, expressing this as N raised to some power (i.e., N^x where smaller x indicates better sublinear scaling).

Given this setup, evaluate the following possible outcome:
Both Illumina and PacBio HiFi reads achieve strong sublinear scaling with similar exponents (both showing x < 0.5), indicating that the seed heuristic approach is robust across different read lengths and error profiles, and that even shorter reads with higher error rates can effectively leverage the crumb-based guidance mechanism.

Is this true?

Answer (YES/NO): NO